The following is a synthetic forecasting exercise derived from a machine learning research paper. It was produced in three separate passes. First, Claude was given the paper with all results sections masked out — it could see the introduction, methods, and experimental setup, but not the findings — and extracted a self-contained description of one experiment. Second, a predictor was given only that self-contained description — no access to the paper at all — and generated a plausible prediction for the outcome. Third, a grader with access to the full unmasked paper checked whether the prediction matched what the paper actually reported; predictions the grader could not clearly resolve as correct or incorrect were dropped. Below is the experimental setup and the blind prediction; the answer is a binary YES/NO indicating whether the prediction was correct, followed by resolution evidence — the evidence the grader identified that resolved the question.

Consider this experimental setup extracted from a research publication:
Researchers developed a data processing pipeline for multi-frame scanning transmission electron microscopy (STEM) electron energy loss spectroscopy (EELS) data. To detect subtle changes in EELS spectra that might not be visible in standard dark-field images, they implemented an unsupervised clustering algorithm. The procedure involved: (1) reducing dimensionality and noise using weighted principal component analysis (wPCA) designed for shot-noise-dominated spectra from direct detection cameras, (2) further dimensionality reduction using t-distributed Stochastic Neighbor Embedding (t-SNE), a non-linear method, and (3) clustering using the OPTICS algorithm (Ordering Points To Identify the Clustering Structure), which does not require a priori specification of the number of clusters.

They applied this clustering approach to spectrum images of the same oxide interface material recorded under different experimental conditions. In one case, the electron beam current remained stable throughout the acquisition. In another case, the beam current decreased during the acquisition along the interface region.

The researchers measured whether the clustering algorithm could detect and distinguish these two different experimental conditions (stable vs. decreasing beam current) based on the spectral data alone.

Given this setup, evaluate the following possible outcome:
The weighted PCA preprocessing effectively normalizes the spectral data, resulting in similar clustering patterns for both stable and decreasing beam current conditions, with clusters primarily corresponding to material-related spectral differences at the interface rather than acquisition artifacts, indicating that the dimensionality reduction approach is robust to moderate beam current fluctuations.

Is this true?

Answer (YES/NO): NO